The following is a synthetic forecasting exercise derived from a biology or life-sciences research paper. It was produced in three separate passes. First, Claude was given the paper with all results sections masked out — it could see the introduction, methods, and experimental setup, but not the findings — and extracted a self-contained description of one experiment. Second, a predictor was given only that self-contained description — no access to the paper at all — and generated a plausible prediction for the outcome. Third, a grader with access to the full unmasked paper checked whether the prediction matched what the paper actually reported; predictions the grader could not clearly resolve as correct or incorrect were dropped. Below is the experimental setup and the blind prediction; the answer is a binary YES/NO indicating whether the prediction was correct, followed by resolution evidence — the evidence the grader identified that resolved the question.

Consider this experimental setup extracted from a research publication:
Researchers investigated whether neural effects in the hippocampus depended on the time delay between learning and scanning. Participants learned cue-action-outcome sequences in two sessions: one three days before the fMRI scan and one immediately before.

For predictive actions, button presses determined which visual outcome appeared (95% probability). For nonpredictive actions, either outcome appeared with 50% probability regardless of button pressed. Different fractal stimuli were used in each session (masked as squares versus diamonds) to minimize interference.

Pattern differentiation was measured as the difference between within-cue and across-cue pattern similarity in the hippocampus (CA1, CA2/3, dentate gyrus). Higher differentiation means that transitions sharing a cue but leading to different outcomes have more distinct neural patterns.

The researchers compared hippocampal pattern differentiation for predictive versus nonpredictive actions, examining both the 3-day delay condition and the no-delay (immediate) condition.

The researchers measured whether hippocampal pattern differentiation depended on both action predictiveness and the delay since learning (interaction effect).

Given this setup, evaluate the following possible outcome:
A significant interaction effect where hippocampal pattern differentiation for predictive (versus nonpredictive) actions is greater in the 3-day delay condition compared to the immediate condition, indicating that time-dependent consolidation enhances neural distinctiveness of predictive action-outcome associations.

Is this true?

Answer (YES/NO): YES